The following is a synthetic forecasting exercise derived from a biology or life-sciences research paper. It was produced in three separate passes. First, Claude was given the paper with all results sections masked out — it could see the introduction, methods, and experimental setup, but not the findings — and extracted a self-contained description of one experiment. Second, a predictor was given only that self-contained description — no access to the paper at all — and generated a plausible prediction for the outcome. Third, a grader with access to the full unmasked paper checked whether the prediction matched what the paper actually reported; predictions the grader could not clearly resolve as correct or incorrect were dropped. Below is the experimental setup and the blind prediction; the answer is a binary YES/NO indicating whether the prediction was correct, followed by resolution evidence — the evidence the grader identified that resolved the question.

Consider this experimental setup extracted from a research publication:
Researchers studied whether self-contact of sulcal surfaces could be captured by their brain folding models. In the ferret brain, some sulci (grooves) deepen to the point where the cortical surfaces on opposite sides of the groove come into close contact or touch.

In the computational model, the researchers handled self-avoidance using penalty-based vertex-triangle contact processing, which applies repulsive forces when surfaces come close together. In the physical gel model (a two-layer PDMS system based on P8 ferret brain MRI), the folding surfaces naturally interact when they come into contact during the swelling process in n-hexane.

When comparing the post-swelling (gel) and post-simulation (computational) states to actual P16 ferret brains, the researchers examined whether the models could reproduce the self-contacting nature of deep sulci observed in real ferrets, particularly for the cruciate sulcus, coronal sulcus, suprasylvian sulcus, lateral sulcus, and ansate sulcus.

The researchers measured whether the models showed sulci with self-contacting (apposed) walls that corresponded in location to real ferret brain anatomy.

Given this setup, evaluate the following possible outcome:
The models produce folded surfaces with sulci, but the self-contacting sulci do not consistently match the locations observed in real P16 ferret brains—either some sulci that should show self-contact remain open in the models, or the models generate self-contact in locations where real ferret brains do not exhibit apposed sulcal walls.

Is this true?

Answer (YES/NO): NO